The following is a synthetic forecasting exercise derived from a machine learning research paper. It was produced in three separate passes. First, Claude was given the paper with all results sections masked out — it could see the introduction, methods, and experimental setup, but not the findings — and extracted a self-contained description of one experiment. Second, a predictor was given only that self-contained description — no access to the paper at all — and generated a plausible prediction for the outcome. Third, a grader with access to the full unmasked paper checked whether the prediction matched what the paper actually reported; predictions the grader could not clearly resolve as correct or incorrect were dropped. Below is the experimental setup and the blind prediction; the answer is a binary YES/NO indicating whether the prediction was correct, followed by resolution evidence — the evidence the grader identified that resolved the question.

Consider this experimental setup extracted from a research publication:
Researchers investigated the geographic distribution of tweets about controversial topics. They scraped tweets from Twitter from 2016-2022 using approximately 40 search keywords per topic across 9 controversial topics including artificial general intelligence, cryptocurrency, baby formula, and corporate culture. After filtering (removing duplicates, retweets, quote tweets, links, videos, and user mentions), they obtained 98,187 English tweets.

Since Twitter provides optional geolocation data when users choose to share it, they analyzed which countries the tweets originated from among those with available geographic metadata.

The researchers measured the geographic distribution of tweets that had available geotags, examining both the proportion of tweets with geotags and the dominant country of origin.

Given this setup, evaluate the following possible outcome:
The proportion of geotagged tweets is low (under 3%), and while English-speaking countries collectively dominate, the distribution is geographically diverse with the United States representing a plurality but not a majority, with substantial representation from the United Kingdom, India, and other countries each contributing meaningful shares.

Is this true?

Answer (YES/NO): NO